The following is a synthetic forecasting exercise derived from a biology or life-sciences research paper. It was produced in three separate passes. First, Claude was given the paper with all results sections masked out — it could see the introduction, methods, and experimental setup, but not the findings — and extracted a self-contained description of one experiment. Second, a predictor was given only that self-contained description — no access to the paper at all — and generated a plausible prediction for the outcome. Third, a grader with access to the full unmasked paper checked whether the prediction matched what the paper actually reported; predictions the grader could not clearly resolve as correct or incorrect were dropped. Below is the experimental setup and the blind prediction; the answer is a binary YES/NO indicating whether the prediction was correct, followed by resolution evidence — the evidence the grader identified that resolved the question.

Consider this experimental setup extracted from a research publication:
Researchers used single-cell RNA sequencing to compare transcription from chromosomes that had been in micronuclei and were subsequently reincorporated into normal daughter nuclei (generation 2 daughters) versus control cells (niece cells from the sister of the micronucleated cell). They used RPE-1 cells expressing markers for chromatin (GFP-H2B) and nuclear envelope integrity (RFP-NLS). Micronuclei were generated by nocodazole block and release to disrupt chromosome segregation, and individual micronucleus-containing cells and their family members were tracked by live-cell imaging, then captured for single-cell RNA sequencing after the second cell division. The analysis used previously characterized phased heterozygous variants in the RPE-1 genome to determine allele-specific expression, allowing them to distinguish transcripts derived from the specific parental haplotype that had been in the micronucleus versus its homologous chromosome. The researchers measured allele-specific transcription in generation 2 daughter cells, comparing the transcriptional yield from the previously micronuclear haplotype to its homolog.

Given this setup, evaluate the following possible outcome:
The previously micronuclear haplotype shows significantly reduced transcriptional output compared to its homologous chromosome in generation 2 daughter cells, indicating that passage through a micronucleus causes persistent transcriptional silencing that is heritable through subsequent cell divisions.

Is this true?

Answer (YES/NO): NO